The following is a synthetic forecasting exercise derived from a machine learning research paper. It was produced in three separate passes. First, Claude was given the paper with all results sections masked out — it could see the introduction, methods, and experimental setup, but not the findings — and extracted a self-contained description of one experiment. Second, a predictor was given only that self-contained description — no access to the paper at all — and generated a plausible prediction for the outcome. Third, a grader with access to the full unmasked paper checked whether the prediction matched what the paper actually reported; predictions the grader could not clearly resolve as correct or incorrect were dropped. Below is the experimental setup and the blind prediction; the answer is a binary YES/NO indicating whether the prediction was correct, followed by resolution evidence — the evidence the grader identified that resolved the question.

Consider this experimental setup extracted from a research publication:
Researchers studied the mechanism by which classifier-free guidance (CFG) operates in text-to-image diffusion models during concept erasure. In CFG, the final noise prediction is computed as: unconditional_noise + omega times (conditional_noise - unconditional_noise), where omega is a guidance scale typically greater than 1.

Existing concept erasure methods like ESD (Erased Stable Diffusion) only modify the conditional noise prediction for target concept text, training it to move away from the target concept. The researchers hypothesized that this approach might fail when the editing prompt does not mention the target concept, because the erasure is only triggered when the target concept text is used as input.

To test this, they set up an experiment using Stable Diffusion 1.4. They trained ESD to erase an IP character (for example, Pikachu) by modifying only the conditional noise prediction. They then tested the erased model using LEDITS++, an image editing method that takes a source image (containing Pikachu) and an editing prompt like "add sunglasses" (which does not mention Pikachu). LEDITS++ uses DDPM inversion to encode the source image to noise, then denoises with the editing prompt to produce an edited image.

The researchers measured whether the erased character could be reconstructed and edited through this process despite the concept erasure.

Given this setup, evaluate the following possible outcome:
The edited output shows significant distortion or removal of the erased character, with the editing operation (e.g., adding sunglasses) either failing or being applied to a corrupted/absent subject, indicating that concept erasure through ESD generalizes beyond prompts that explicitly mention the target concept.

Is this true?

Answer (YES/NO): NO